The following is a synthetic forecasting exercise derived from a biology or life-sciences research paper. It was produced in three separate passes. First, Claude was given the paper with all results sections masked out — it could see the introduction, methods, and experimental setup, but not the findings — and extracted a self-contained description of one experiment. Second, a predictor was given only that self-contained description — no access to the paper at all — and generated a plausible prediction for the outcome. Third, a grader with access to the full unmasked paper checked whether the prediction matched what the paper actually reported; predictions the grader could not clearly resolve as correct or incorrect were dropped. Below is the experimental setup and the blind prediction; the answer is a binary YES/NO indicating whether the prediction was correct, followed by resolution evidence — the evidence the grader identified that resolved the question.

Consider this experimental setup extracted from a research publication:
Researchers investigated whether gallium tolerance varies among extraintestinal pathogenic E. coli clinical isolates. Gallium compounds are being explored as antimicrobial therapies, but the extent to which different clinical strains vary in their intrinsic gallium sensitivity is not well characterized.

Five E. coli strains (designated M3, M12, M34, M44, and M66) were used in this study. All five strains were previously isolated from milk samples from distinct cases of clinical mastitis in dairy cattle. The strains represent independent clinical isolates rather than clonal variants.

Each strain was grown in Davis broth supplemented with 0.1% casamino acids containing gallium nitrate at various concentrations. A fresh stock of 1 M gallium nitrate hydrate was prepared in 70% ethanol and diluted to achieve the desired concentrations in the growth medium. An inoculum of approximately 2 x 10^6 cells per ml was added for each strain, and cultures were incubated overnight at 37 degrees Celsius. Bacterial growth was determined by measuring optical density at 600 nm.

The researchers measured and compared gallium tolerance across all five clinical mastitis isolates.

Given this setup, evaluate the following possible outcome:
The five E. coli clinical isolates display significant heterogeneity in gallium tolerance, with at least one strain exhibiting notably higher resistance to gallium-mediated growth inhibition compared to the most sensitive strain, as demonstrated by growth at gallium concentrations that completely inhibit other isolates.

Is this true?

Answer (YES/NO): NO